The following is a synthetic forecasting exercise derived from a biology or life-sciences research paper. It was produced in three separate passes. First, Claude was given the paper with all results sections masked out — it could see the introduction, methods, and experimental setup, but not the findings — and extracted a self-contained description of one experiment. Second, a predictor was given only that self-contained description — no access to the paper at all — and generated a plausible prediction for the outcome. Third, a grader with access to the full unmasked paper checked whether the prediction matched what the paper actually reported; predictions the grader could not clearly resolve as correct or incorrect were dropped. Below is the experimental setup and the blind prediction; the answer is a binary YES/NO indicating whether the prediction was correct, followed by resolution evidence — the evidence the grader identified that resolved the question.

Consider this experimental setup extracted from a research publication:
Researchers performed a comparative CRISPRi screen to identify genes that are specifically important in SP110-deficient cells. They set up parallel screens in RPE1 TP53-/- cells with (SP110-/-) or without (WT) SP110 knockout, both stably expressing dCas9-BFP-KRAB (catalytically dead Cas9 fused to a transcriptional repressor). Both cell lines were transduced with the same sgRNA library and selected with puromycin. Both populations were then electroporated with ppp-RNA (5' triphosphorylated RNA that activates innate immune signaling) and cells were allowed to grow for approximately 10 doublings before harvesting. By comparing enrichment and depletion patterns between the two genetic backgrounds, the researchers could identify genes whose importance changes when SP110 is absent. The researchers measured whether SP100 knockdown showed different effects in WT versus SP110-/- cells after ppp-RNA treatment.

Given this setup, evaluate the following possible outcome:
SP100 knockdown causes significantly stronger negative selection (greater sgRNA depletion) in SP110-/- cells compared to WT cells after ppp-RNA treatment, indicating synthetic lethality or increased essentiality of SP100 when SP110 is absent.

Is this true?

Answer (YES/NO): NO